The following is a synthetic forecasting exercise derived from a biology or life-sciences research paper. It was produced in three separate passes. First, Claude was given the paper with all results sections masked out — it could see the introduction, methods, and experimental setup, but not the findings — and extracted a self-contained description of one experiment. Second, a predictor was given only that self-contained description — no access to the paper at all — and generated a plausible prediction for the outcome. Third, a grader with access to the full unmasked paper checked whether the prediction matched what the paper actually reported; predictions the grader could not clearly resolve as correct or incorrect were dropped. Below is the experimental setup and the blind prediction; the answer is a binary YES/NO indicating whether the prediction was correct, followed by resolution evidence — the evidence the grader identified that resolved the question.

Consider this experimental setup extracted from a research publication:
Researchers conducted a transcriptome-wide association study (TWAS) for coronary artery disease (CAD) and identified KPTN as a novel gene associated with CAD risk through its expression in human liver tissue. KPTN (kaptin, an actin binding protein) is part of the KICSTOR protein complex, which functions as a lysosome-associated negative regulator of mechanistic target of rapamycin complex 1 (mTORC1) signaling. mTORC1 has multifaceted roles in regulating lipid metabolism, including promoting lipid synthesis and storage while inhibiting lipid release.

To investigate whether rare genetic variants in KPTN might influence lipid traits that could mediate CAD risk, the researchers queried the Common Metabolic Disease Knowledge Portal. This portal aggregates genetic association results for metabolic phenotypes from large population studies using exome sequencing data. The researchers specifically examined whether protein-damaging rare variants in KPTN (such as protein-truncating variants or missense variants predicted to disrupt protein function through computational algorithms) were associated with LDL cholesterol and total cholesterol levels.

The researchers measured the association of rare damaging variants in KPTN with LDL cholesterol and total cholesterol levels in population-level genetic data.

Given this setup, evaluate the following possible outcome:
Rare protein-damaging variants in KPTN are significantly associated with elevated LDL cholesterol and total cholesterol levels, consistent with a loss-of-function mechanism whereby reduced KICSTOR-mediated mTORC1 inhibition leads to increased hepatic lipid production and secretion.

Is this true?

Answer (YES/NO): NO